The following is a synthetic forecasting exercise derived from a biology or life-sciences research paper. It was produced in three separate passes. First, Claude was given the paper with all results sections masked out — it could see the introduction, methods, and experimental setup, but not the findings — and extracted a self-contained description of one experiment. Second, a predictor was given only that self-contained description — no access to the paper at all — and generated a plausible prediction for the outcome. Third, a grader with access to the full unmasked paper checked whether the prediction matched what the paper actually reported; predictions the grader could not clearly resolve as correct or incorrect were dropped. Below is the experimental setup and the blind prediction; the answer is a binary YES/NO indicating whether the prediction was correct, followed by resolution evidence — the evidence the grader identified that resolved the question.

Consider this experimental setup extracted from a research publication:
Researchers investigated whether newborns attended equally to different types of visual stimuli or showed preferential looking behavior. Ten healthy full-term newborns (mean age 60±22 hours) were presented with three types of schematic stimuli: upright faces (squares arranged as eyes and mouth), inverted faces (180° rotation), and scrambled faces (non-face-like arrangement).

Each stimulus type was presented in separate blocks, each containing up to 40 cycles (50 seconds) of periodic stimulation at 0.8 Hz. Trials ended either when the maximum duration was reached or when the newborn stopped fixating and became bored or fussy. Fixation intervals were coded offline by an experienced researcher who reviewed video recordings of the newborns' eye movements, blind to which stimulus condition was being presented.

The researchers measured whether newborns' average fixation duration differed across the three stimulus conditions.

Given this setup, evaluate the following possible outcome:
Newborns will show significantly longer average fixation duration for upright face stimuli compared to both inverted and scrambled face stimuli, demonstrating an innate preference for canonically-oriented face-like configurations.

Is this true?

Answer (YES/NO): NO